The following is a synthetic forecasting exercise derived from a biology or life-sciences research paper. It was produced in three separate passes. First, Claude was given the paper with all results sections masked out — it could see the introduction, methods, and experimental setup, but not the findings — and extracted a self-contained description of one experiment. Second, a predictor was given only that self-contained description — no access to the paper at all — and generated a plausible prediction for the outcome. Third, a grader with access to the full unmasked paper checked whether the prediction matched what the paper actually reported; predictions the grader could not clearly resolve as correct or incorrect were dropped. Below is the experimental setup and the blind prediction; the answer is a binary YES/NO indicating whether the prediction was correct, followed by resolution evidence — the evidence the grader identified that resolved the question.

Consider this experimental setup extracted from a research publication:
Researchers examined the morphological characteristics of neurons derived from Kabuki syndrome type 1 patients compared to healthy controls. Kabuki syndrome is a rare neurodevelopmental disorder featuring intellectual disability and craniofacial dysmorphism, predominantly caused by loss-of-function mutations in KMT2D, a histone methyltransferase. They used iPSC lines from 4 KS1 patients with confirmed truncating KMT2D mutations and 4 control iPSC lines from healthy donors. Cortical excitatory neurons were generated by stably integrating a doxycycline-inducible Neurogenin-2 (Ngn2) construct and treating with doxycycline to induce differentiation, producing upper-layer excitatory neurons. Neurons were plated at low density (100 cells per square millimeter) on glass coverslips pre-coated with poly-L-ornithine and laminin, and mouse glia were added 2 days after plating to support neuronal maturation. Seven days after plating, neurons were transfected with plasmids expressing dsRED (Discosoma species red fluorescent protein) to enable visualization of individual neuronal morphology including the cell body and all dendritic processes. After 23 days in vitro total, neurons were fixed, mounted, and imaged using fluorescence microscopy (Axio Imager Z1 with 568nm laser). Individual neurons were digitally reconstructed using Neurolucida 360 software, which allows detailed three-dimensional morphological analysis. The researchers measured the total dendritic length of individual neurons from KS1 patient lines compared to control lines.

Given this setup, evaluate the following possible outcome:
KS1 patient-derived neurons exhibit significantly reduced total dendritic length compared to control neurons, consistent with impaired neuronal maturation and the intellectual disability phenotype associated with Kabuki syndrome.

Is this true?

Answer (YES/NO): NO